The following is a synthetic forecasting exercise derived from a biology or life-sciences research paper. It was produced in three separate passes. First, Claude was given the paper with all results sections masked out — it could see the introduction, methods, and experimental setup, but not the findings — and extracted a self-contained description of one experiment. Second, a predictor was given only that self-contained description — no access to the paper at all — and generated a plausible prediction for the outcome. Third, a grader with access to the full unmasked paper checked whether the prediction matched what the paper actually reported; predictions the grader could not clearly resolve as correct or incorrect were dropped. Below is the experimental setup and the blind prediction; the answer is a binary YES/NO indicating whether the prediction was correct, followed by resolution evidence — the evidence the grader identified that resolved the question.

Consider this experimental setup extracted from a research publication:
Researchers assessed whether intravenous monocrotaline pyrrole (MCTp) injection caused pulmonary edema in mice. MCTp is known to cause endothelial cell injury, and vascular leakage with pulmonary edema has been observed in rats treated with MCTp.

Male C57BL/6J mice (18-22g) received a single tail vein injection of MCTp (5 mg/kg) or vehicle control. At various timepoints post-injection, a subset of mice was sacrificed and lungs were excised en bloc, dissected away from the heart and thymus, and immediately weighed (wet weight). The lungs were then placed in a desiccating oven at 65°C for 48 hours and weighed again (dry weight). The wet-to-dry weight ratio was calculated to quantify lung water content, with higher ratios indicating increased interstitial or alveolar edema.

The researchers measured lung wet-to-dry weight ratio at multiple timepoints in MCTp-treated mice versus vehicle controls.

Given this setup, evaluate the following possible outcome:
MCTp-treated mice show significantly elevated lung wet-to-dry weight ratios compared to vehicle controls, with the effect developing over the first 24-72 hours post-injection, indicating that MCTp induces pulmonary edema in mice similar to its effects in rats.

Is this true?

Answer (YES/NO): NO